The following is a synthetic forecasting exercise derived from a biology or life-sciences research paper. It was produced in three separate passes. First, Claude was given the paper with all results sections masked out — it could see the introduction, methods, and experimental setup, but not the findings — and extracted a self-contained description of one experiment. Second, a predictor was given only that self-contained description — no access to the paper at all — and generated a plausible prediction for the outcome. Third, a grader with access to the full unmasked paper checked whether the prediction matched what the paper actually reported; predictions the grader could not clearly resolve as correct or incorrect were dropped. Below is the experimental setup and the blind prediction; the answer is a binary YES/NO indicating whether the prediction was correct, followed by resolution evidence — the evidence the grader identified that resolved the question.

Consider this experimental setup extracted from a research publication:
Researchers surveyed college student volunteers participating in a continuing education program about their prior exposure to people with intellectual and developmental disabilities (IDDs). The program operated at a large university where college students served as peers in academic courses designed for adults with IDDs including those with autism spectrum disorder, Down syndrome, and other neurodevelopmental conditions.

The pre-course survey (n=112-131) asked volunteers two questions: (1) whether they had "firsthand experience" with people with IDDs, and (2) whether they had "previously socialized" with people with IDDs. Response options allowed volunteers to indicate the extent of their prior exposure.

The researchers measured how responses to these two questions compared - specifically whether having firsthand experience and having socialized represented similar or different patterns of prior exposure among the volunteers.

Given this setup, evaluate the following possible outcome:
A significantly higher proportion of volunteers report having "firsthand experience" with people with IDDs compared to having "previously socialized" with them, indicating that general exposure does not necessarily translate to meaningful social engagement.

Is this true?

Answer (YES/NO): NO